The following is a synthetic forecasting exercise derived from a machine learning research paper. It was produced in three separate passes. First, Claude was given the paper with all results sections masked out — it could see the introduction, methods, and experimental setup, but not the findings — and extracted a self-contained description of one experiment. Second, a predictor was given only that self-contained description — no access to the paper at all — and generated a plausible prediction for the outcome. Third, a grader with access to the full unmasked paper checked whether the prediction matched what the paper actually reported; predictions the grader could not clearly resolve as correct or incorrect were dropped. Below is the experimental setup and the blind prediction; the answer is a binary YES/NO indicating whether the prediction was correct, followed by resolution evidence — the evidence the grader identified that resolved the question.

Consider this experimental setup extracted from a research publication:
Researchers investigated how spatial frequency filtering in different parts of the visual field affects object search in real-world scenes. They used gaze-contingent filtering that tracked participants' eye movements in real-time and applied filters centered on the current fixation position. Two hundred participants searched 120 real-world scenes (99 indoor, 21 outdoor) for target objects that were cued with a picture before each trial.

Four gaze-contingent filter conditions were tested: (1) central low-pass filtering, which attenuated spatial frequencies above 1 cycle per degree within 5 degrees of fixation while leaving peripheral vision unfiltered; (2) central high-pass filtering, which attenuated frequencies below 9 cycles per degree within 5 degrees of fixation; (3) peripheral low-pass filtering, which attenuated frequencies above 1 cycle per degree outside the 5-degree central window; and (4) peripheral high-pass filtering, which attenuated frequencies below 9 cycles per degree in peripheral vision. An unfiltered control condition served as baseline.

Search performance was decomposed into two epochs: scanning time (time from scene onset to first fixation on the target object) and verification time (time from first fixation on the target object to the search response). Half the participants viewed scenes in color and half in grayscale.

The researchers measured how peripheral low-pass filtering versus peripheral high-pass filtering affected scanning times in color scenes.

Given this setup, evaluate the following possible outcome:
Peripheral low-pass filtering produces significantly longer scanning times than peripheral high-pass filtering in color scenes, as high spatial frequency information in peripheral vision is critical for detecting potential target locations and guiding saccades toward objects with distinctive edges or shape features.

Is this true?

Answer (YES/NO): NO